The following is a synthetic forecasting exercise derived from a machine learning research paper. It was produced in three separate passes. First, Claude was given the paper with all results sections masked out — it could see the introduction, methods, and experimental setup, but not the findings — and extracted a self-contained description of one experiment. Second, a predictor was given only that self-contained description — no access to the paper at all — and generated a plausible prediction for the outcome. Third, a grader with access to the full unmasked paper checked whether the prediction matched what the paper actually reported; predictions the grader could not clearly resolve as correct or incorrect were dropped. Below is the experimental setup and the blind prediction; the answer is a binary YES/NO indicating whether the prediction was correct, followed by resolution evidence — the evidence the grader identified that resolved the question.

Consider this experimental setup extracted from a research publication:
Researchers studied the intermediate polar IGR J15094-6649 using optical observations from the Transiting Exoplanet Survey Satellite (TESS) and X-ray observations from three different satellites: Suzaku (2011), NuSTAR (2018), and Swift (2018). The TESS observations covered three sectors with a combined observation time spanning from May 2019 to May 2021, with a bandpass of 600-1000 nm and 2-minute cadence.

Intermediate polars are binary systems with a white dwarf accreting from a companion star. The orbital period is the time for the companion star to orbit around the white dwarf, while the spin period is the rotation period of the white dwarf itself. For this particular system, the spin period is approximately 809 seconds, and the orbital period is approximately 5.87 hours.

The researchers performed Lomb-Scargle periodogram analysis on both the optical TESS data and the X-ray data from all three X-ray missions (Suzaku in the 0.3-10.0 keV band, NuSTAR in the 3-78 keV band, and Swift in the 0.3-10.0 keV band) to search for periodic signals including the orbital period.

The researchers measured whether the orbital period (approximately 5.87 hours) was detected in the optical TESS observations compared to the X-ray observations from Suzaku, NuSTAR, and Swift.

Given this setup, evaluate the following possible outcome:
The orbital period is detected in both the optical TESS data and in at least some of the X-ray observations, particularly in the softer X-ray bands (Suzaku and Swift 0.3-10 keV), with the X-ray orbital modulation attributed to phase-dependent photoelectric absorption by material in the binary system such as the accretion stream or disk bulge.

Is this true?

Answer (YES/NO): NO